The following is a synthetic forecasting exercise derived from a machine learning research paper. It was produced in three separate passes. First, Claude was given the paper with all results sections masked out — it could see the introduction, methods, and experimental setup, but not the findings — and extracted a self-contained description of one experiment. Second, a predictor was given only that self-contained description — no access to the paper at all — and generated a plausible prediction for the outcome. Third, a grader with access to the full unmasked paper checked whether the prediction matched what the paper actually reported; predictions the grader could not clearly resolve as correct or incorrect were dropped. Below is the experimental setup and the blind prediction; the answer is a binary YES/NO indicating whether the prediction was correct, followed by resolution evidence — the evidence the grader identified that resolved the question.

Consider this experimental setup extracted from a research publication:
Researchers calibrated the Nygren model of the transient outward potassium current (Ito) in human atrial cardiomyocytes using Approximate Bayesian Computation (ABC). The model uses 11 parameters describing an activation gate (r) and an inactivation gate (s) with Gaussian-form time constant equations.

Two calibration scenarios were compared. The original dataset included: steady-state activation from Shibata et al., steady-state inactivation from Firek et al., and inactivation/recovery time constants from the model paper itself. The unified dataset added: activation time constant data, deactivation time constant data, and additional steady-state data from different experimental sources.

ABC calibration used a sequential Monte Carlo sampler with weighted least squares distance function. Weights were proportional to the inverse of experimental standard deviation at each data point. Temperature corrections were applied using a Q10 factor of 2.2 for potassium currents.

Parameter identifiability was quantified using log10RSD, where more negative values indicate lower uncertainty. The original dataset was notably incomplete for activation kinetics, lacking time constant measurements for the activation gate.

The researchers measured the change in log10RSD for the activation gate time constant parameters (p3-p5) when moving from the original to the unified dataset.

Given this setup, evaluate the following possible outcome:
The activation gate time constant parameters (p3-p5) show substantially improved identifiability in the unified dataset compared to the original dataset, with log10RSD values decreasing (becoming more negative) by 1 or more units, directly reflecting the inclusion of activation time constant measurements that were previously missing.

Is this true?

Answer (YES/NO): YES